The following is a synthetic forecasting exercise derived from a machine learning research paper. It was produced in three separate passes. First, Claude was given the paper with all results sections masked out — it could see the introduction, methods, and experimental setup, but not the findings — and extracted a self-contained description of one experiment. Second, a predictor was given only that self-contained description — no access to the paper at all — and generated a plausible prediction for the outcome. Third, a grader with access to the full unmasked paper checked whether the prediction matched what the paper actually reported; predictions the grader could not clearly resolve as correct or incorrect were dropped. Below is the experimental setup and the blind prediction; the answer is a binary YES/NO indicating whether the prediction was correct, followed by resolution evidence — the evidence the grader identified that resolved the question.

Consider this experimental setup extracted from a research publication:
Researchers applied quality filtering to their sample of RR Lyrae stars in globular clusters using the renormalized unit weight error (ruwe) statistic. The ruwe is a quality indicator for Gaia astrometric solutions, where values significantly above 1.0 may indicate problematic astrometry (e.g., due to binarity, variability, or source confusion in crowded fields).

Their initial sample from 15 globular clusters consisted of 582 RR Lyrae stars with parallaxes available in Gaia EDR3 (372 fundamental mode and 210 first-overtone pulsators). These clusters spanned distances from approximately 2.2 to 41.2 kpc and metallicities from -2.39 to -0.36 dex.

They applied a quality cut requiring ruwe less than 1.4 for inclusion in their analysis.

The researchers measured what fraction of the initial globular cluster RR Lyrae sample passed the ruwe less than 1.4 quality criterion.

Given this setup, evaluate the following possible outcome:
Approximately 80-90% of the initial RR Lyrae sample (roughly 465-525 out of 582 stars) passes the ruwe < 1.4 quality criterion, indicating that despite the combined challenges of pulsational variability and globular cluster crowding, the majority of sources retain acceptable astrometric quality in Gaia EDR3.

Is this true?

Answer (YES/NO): NO